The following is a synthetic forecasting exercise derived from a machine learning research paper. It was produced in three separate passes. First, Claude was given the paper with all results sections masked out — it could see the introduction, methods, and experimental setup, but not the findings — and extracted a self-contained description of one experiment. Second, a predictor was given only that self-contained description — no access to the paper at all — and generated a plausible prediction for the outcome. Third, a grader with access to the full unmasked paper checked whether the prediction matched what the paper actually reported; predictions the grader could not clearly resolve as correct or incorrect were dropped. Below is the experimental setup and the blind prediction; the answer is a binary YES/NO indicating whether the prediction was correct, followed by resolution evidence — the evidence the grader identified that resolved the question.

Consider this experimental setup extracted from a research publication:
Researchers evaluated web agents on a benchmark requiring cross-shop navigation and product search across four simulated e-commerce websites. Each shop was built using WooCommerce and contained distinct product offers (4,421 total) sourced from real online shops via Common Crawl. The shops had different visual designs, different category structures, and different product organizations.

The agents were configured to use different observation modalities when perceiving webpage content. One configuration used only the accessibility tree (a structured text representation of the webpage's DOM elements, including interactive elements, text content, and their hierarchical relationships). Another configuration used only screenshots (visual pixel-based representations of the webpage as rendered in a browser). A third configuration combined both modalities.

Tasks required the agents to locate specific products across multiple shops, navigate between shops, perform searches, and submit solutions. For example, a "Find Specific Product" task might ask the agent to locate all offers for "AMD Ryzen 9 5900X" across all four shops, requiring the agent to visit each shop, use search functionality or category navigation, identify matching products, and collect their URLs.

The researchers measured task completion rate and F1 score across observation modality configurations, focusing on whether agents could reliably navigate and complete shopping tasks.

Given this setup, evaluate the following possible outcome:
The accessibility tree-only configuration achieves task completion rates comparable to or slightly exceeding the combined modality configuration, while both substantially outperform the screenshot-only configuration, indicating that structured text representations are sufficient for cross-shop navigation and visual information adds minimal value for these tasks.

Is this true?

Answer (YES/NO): YES